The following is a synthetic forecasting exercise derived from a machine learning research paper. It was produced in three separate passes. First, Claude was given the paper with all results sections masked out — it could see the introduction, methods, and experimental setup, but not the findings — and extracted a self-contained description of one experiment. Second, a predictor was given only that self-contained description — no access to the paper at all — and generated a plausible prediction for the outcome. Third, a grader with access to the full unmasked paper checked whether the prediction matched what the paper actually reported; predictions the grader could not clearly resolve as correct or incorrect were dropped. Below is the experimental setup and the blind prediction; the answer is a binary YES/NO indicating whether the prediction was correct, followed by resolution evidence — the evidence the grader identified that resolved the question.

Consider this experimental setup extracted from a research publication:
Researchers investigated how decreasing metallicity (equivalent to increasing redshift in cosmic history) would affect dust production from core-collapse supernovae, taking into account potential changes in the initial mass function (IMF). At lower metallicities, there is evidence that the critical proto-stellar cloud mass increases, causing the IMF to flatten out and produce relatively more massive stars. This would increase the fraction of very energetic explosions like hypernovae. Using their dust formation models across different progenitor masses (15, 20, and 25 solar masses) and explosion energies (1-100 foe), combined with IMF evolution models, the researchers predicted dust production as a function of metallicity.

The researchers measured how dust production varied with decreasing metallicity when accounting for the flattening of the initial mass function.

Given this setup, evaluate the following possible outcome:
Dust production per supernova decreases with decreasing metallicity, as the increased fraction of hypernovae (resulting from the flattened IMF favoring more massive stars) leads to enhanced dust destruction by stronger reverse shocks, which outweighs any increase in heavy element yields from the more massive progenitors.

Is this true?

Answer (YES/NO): NO